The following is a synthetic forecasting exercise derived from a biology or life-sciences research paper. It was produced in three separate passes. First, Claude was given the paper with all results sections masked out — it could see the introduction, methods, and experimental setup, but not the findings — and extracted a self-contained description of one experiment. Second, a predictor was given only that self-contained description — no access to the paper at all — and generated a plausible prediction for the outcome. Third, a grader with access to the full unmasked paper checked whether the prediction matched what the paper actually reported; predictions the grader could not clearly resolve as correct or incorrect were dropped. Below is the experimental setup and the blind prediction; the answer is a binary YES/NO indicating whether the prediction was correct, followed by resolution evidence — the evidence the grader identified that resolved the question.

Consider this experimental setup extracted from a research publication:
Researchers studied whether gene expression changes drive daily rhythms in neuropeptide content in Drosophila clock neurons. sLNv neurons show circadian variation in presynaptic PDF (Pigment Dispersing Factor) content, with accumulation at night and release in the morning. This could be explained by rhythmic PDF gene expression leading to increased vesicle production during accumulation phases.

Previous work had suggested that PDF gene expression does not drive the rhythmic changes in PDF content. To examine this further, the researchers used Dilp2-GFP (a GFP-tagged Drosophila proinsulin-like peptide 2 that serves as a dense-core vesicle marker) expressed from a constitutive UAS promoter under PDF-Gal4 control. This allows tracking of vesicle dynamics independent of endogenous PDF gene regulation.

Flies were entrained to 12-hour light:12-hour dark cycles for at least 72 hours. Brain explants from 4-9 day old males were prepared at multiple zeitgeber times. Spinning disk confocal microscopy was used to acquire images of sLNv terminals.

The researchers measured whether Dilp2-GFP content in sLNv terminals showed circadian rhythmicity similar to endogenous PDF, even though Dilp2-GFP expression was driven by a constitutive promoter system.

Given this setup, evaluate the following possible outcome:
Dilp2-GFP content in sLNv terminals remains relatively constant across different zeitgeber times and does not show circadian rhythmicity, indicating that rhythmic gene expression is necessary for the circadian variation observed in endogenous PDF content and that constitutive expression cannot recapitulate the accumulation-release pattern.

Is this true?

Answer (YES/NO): NO